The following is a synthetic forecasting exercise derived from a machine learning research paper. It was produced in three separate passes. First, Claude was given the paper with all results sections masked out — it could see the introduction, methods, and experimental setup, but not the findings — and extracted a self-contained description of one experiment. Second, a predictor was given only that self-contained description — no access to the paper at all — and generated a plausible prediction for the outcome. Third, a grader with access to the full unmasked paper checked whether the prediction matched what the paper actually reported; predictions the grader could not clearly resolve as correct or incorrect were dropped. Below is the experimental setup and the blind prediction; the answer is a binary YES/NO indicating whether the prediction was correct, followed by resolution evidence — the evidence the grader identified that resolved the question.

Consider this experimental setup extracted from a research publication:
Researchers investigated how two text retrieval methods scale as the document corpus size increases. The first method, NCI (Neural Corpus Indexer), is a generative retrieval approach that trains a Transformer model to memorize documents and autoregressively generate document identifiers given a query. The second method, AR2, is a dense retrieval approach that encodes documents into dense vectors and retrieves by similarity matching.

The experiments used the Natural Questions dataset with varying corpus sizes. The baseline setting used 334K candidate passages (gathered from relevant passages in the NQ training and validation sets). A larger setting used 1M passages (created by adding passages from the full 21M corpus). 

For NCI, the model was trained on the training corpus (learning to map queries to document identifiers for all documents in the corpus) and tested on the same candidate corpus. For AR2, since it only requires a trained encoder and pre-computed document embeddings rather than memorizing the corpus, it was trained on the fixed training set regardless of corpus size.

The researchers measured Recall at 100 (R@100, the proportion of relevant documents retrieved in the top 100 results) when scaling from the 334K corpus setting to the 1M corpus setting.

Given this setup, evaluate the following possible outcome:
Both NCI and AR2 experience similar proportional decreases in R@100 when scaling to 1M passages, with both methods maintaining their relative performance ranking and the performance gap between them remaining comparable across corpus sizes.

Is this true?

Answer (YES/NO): NO